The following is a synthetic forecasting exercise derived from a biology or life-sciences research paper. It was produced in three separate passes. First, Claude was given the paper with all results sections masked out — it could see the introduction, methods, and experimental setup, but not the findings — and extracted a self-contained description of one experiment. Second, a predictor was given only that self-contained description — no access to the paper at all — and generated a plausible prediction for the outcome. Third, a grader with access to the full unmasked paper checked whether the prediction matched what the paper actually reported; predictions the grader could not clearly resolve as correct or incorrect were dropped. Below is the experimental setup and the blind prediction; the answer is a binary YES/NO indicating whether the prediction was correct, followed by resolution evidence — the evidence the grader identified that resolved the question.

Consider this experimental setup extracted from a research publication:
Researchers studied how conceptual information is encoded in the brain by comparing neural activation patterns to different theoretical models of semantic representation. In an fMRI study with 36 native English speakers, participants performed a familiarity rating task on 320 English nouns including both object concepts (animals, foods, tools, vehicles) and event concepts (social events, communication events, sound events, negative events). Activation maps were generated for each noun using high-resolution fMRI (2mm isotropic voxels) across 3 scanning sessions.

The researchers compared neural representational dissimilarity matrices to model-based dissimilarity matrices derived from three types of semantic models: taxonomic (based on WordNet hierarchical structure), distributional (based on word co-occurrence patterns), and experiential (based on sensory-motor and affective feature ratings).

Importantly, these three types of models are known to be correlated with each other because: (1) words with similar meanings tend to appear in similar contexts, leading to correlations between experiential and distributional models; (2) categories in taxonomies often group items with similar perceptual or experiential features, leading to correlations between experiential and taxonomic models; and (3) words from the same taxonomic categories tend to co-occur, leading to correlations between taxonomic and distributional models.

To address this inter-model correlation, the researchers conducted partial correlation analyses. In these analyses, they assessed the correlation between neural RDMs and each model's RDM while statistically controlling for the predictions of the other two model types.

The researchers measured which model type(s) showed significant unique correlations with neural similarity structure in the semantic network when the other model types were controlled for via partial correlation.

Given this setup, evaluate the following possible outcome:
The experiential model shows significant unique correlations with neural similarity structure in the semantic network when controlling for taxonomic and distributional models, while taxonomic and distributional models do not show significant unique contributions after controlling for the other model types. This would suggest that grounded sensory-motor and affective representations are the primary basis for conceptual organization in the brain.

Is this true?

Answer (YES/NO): YES